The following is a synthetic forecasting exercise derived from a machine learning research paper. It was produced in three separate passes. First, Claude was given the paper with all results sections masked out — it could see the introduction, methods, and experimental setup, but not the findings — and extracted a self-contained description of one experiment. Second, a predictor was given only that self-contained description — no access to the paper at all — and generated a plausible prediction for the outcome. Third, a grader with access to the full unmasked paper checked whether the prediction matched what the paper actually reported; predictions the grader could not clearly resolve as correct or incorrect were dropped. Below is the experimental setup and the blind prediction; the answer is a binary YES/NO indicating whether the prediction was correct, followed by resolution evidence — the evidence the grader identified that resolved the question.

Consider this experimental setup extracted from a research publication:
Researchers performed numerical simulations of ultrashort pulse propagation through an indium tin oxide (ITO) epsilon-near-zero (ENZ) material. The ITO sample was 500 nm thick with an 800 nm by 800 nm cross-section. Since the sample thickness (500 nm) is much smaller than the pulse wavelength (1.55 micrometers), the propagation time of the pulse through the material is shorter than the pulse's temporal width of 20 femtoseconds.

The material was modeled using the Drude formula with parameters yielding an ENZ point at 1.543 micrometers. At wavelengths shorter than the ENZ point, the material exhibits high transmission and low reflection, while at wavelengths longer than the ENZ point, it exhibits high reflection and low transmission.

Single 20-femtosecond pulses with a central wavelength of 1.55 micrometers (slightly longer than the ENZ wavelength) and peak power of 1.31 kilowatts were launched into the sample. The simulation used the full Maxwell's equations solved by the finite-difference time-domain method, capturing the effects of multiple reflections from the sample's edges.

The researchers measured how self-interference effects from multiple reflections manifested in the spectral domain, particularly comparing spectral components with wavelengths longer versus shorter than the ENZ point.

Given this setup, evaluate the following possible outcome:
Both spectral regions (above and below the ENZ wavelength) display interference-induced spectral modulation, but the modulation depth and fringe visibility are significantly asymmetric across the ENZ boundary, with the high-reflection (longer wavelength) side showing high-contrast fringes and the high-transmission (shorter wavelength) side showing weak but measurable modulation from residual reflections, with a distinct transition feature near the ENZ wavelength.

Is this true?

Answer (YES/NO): NO